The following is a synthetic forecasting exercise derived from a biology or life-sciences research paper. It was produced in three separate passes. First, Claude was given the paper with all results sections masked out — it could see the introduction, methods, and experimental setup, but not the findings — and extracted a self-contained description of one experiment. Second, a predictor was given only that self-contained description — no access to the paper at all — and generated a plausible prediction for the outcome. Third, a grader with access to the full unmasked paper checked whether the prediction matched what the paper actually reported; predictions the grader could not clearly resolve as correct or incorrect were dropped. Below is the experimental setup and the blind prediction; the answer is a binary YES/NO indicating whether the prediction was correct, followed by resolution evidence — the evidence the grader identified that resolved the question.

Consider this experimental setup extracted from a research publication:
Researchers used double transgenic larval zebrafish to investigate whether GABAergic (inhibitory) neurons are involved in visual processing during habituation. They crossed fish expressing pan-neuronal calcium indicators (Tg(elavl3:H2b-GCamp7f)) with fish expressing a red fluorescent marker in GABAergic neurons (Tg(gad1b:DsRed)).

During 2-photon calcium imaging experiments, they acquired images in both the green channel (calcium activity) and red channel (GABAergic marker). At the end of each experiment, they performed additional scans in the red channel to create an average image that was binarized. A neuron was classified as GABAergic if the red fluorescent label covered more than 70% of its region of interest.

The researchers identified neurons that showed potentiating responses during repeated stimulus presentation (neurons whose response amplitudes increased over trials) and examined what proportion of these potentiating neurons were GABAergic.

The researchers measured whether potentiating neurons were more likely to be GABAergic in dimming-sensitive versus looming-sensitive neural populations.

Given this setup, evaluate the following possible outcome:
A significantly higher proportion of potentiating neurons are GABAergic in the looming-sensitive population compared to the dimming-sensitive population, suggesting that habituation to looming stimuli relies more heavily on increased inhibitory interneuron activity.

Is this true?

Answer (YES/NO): NO